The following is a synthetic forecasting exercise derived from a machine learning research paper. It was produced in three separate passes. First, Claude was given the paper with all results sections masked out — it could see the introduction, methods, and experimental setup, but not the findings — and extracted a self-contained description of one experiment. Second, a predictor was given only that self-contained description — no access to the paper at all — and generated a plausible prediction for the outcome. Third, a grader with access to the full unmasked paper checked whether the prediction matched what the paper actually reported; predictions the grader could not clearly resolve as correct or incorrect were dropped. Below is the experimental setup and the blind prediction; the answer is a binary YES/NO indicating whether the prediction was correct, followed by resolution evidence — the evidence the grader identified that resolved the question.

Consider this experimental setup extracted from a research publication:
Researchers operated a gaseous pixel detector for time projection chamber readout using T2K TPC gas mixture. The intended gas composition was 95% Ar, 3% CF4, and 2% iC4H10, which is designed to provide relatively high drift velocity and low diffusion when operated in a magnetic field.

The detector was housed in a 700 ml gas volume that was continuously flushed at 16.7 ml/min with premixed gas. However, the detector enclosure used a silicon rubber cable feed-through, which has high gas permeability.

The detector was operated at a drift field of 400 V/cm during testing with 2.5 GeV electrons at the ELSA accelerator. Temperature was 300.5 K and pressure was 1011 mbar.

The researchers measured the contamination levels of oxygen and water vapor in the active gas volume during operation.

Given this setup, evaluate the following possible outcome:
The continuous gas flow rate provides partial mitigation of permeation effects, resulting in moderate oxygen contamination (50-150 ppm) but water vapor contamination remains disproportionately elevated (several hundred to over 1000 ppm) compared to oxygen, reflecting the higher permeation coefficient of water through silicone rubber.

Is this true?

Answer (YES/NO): NO